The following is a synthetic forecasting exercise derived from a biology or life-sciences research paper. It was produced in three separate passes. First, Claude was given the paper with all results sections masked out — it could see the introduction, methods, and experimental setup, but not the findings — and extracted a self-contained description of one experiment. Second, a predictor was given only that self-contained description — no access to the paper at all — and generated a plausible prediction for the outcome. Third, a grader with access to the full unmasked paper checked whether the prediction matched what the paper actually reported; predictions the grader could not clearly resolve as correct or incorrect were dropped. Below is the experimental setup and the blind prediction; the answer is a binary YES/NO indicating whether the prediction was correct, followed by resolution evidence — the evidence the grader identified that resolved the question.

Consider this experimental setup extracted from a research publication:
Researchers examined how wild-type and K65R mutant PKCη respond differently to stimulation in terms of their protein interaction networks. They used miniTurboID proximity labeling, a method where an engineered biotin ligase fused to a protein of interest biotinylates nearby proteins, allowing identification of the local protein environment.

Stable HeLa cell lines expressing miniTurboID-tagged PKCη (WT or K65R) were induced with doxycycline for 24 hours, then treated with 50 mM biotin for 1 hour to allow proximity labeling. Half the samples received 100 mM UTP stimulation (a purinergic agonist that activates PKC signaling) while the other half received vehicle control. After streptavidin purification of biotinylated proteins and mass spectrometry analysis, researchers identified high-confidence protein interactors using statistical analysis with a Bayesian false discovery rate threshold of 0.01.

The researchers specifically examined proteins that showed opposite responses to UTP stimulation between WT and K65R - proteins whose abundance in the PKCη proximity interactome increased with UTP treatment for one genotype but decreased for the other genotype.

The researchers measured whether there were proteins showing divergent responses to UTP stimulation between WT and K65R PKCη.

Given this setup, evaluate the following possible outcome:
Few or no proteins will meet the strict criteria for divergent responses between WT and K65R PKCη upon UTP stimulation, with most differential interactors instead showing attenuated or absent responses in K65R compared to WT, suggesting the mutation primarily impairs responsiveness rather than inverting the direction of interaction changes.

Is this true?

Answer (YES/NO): NO